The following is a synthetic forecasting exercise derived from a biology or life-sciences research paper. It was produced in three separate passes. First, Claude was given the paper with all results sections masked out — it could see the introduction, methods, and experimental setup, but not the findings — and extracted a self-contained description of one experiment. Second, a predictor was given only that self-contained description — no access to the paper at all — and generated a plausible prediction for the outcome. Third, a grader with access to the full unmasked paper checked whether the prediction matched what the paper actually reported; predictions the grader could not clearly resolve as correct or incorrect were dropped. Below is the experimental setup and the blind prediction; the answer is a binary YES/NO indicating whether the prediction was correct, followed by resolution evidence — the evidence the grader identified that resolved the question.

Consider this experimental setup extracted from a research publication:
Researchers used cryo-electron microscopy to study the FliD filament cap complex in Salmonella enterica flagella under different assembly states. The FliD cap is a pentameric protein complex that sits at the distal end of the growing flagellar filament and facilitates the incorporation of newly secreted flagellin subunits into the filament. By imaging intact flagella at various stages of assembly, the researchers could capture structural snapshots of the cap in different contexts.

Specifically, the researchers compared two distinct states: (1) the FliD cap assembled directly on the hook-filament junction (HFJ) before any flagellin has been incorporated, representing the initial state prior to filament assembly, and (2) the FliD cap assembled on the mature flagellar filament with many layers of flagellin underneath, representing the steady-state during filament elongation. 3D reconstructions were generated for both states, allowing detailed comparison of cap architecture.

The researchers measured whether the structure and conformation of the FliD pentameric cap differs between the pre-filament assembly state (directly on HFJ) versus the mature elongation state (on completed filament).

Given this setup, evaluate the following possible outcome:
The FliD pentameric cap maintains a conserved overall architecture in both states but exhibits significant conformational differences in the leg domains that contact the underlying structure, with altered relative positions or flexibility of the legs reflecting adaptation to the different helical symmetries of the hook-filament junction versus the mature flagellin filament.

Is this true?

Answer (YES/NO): NO